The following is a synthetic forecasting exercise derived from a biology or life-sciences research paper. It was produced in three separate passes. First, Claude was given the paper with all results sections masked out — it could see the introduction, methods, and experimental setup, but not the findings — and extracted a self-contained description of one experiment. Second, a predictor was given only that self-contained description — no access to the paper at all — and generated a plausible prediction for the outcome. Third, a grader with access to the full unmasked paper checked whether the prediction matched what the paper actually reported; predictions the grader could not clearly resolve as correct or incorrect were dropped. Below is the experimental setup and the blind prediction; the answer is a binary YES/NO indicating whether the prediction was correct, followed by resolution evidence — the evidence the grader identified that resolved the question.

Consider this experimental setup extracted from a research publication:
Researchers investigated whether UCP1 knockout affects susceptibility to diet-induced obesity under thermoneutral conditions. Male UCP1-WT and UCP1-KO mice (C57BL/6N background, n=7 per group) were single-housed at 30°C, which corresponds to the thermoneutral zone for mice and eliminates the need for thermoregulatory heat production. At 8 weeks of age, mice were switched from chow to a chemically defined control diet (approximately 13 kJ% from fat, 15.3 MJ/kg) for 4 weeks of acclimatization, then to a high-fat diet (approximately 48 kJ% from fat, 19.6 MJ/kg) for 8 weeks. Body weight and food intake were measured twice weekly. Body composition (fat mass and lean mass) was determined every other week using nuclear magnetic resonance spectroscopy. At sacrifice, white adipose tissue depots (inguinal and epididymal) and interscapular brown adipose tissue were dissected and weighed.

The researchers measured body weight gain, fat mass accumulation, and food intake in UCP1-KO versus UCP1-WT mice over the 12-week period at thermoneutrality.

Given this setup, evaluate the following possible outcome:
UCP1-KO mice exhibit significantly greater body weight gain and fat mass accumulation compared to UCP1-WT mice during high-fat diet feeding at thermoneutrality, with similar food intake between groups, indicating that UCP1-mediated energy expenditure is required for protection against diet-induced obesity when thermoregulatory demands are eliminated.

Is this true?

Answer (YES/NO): NO